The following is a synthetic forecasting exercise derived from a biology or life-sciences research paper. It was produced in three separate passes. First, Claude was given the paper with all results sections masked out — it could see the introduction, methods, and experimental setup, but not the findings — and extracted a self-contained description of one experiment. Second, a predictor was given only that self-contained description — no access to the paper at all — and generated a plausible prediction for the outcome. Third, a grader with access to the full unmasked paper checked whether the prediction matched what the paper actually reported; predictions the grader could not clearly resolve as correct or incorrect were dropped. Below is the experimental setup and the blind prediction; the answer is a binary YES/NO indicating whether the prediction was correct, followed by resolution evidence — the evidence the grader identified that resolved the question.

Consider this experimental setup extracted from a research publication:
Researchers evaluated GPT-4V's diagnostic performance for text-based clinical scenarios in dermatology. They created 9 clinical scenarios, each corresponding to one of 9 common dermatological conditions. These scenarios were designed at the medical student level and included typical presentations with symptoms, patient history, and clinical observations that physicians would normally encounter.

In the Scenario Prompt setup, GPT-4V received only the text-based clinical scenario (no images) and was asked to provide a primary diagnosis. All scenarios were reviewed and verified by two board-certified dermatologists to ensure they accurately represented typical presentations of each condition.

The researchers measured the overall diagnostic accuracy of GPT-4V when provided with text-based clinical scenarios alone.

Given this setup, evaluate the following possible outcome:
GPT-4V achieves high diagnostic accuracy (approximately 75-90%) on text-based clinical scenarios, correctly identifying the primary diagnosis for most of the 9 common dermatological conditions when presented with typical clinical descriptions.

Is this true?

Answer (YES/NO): YES